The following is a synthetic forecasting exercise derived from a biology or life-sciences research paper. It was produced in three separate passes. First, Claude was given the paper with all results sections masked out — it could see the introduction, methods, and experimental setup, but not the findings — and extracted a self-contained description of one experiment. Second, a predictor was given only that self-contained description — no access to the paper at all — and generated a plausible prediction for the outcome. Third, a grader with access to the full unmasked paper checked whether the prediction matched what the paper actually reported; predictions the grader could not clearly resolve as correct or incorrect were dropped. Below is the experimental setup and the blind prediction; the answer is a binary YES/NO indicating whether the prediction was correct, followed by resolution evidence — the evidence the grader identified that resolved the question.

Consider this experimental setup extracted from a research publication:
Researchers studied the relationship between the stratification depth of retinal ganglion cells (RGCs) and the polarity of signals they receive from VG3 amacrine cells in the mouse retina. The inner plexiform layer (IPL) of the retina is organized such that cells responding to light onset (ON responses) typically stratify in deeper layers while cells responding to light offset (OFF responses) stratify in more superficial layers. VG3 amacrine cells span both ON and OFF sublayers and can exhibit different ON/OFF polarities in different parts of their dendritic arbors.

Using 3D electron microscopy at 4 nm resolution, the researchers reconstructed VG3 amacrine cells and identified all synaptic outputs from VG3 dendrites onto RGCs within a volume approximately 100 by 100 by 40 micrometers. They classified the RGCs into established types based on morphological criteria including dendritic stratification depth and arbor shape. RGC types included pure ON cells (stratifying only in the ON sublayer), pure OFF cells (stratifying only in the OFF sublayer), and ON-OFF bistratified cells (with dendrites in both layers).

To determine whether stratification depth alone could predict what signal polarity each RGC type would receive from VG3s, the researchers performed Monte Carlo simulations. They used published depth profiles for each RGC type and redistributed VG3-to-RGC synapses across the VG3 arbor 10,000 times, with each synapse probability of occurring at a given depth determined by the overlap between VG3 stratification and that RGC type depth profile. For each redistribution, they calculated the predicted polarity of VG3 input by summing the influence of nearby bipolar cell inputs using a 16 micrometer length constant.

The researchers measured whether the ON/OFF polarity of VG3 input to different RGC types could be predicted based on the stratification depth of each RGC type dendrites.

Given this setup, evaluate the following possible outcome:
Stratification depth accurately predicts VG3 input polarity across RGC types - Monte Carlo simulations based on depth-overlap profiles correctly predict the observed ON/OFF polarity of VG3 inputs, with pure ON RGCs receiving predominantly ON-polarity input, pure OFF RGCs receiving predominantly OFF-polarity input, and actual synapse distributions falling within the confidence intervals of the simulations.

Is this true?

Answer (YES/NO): NO